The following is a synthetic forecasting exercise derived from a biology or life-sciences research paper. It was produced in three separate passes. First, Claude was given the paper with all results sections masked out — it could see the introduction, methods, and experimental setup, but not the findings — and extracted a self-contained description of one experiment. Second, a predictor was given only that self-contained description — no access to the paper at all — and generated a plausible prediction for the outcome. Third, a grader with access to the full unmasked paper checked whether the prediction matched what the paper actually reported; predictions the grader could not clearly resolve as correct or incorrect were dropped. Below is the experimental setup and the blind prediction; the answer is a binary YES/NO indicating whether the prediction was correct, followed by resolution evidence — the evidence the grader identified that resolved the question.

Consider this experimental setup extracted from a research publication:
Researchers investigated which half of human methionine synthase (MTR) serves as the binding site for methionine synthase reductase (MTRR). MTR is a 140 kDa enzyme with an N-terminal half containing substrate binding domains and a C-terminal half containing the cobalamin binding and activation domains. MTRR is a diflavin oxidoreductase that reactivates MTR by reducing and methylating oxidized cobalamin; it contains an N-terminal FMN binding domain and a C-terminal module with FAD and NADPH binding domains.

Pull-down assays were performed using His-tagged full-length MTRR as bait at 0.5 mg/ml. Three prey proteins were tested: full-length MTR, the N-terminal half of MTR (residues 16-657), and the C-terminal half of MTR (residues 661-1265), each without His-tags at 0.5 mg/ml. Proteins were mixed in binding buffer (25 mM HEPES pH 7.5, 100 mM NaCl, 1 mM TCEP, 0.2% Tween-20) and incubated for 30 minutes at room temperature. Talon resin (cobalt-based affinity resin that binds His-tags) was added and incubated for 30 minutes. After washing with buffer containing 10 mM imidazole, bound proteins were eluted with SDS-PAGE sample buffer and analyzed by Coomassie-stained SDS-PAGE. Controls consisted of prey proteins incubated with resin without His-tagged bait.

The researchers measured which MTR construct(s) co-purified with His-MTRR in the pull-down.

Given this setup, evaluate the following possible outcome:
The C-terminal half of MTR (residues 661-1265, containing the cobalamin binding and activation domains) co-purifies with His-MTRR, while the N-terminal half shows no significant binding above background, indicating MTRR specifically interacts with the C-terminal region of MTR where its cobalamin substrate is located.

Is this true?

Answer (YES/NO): YES